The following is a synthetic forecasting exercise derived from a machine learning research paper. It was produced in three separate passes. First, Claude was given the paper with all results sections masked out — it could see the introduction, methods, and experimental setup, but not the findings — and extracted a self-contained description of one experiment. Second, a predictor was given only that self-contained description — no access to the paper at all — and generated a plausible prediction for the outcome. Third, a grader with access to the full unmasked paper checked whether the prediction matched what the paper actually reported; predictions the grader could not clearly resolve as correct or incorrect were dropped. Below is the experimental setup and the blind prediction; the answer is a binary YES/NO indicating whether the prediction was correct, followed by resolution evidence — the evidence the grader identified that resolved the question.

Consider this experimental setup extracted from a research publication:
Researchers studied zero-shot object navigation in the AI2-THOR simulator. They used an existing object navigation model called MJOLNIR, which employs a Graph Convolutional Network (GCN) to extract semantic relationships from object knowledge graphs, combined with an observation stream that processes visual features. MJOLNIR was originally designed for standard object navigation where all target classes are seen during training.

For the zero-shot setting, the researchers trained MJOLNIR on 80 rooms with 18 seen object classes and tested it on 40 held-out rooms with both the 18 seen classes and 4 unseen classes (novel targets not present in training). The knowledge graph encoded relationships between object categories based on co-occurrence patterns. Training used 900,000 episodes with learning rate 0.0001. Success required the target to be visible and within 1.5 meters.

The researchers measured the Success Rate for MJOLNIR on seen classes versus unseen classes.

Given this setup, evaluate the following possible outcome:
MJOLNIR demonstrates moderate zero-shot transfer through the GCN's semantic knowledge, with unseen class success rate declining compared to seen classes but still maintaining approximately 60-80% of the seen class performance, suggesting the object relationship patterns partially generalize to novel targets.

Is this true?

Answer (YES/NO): NO